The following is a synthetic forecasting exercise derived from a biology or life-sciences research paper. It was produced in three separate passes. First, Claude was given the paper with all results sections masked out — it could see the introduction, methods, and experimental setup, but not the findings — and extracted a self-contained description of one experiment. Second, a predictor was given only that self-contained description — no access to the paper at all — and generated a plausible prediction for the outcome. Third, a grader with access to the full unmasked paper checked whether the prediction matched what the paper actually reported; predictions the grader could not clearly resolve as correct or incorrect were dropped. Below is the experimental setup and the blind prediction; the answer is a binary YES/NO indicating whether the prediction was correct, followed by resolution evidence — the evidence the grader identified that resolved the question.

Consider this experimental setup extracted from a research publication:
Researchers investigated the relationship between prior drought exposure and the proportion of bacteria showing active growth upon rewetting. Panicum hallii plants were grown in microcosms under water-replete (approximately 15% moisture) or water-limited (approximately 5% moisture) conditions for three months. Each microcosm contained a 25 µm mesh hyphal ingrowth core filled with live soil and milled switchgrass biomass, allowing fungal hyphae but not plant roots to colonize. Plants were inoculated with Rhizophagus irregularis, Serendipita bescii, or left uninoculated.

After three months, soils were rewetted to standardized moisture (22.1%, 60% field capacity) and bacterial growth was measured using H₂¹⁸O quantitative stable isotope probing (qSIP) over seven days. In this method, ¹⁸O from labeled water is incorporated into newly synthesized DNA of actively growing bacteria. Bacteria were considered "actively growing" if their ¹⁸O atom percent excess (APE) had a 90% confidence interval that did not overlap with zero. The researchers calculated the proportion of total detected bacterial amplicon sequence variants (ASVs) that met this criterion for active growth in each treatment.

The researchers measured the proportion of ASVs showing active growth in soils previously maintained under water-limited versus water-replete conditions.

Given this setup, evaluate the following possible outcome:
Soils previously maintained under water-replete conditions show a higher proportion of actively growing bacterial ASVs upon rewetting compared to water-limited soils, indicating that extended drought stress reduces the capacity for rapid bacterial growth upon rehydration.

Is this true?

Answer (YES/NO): YES